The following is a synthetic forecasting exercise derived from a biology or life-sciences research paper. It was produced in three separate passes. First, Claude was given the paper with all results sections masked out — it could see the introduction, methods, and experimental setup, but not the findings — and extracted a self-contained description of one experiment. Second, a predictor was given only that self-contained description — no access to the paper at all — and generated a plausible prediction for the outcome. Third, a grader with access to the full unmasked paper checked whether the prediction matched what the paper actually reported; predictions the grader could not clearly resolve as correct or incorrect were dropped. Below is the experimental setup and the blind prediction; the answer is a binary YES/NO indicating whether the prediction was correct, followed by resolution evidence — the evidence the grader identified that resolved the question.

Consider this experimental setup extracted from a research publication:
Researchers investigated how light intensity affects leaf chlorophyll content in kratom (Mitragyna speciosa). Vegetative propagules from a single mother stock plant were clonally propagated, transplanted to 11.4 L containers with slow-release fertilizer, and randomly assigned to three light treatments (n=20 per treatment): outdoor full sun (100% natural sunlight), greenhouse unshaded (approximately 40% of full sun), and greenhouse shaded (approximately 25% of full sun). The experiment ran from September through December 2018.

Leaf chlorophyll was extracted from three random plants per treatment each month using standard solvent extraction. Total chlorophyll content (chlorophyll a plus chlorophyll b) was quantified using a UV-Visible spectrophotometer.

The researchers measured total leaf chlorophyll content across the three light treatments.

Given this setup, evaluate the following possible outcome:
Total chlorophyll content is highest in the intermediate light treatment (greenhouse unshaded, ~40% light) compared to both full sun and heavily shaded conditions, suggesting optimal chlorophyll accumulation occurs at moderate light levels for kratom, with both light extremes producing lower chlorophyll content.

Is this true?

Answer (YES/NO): NO